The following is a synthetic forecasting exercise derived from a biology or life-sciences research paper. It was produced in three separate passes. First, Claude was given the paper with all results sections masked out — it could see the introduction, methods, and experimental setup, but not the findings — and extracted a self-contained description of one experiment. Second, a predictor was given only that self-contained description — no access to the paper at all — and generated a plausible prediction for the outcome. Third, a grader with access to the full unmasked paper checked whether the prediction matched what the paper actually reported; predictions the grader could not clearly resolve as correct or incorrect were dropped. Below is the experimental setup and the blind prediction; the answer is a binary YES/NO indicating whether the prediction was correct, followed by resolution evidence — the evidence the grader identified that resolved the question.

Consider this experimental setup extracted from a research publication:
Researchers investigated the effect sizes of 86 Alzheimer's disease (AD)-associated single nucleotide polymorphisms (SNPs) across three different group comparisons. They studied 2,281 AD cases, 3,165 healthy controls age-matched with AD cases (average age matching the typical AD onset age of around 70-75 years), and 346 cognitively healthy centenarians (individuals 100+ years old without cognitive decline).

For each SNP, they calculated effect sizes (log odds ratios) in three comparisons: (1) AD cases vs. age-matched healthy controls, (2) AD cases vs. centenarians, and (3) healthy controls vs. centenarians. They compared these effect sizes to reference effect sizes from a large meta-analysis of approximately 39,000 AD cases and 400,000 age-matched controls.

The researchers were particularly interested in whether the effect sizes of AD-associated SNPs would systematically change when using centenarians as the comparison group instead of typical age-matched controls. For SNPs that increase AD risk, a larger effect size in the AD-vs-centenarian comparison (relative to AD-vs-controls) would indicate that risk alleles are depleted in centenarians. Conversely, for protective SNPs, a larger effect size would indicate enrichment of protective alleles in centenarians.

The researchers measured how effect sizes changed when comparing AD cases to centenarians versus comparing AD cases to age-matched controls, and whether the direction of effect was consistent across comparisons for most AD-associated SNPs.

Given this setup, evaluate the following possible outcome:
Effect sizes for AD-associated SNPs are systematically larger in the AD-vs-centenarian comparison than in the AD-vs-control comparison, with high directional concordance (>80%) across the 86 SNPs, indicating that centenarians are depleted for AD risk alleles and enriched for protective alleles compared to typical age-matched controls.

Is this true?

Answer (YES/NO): YES